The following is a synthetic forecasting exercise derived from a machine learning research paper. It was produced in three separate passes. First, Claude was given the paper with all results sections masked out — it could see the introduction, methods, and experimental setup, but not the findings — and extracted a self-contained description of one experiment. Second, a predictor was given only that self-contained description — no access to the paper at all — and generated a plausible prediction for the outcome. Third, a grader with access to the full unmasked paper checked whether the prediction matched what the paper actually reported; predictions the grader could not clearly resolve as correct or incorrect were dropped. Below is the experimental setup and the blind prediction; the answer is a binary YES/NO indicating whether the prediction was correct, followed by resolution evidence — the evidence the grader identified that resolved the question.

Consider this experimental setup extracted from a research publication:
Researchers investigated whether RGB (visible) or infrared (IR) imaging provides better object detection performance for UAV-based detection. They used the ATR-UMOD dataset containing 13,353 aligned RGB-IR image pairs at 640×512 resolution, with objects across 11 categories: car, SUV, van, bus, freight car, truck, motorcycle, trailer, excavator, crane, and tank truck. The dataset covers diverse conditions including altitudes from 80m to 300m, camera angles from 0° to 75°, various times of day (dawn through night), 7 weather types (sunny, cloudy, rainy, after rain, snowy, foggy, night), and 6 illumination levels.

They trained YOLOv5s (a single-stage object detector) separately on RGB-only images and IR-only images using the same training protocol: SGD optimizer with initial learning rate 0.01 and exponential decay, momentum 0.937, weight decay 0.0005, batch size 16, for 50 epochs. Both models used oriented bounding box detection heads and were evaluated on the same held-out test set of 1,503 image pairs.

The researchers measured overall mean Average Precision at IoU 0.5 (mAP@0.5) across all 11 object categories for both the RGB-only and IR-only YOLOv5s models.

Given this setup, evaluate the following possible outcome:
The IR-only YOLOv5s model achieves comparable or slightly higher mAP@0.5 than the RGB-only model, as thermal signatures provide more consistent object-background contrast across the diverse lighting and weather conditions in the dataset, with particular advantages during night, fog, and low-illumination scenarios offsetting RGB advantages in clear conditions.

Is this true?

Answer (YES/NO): YES